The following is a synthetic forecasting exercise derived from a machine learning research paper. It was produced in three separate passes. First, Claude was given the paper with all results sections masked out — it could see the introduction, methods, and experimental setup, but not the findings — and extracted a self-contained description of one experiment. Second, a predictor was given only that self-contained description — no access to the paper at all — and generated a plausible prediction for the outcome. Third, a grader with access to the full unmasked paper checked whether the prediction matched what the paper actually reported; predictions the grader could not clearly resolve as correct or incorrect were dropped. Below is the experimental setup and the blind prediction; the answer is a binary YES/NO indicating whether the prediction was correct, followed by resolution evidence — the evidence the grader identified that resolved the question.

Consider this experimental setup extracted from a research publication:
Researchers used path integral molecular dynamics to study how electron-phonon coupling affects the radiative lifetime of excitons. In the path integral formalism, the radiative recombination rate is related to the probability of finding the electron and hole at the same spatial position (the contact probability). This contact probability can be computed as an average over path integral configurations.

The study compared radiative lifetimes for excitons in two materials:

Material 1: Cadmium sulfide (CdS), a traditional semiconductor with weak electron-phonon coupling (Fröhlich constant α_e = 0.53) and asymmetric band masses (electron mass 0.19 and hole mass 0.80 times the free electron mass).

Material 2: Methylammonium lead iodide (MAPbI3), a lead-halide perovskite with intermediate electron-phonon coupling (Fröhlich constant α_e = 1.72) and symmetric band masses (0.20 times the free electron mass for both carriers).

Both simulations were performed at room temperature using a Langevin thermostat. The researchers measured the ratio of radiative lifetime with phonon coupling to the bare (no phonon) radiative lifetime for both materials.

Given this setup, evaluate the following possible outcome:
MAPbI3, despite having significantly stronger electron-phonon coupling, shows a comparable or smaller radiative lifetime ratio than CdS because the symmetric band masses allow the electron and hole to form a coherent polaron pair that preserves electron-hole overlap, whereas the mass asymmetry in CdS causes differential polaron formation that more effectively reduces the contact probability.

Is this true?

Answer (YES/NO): NO